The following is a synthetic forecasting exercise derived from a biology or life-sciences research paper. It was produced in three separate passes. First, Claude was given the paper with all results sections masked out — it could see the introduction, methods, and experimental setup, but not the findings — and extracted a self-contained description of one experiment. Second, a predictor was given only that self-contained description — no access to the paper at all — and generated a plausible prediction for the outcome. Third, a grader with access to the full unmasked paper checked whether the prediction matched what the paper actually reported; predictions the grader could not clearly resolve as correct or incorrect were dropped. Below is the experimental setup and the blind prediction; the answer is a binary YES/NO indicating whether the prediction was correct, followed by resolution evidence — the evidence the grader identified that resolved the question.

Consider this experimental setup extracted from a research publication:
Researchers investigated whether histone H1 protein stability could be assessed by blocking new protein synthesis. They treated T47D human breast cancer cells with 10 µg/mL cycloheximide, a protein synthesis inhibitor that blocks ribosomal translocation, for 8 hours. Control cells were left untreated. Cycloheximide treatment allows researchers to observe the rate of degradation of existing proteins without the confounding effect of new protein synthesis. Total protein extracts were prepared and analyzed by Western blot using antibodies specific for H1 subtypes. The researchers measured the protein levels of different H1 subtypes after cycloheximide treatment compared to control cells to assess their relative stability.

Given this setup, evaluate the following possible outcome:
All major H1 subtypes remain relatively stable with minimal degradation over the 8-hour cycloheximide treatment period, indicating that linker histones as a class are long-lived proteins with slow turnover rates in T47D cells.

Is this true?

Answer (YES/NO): NO